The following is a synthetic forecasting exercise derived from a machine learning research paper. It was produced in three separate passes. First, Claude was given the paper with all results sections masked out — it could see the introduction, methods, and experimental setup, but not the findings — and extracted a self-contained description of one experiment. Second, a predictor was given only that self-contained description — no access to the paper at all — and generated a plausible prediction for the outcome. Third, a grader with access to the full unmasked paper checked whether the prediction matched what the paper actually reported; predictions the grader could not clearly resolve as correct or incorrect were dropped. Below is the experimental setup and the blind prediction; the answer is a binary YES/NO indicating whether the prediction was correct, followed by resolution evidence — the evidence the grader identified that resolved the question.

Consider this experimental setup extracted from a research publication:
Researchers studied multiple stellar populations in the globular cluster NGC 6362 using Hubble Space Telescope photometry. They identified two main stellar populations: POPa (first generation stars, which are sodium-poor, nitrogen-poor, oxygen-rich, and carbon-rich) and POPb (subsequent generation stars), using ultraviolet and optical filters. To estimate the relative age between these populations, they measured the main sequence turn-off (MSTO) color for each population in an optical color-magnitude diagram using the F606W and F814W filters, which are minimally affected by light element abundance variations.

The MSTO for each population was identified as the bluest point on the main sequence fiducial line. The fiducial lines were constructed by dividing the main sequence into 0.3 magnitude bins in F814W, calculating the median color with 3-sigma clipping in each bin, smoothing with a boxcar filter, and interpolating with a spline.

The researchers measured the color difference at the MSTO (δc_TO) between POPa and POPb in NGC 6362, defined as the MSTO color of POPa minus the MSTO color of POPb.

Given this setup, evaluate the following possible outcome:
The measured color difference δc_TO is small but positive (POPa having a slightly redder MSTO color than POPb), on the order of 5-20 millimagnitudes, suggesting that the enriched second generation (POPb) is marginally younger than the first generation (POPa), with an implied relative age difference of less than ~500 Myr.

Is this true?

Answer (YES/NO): NO